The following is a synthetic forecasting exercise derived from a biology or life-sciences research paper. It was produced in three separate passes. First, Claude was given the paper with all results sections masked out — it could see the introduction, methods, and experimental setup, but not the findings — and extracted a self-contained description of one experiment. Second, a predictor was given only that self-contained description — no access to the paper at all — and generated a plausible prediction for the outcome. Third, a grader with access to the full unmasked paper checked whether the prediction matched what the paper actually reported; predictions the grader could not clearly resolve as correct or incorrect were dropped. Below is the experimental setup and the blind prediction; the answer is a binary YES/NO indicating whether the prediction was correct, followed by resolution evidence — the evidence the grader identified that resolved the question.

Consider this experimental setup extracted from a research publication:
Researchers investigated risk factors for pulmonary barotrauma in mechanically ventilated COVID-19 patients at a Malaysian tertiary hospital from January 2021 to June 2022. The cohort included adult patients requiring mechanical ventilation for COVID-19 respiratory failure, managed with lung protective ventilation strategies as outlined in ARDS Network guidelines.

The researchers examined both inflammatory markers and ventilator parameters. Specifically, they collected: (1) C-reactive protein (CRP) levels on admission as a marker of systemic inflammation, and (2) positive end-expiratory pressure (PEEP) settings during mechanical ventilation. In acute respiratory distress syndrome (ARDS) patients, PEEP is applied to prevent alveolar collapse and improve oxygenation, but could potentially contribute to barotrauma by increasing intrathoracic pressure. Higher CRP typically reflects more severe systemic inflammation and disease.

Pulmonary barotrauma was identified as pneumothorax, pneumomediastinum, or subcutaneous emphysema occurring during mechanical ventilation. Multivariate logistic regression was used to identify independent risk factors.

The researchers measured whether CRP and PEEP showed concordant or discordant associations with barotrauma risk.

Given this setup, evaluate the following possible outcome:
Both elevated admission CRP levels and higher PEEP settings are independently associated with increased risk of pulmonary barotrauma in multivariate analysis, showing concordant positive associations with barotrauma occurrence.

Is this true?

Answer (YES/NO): NO